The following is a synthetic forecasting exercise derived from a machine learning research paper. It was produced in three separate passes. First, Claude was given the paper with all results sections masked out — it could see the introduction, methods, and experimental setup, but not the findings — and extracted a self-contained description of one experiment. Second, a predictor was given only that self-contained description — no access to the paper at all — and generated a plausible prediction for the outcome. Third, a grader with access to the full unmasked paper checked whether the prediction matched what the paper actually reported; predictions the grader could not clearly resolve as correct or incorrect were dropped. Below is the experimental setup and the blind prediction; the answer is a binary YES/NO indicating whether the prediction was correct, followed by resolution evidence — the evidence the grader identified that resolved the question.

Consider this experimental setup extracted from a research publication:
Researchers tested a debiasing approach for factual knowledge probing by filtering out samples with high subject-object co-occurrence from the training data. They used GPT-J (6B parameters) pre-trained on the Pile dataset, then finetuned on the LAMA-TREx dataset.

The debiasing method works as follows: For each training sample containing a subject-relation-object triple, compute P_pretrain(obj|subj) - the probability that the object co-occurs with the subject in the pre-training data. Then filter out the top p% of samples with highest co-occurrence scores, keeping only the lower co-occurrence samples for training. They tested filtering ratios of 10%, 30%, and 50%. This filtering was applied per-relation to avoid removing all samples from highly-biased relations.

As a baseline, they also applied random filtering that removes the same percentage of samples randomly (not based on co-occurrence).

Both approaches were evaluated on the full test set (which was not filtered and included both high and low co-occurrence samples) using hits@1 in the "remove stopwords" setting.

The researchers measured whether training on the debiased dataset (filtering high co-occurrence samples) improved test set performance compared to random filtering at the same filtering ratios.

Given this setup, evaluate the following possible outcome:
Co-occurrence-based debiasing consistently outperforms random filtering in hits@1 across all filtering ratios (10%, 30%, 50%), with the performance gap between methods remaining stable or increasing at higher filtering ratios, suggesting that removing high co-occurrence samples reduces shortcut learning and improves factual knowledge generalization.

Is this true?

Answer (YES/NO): NO